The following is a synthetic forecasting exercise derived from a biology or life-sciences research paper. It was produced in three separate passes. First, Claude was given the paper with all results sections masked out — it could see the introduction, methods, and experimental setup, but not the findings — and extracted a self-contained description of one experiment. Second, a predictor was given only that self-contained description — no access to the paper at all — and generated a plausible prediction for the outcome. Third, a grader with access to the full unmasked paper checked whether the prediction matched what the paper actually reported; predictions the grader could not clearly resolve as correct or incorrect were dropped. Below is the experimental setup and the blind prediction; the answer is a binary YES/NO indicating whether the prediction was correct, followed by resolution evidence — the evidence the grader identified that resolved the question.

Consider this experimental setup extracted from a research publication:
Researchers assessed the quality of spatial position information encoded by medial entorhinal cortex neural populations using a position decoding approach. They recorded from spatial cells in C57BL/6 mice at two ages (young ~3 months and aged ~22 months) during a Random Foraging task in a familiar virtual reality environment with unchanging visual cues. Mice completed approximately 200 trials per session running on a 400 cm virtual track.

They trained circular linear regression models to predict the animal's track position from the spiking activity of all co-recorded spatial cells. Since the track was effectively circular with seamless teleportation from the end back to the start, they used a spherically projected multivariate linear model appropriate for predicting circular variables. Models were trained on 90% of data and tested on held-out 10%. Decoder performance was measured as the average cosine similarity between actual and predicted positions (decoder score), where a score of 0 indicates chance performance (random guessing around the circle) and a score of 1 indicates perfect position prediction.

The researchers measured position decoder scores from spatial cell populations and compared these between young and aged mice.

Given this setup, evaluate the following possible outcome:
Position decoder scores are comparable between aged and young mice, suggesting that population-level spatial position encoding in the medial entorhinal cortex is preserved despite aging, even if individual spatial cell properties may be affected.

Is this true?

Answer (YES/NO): NO